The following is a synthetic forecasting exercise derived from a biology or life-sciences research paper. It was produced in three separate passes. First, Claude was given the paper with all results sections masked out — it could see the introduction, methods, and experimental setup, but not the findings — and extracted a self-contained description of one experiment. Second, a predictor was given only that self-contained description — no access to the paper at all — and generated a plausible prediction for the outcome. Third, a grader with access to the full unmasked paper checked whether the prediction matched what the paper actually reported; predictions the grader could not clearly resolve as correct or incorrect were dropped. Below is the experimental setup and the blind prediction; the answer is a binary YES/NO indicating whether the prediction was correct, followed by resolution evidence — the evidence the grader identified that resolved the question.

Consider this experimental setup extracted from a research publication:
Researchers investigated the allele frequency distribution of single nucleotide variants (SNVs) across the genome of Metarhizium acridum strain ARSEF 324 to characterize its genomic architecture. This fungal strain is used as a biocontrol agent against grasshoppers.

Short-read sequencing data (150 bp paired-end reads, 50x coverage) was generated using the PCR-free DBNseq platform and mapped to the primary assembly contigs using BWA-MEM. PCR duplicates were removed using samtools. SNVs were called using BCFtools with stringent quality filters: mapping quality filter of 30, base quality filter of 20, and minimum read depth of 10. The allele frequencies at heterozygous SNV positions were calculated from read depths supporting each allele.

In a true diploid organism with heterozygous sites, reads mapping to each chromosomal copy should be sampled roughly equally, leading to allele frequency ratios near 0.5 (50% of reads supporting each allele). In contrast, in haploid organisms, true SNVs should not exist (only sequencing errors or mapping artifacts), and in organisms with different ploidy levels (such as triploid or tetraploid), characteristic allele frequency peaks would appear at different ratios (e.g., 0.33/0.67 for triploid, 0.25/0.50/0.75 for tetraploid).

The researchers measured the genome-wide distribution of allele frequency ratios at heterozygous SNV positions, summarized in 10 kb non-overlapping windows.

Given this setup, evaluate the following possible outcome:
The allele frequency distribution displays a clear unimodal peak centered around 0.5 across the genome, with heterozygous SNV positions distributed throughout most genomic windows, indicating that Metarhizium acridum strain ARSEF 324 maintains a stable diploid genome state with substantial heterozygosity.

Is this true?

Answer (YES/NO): YES